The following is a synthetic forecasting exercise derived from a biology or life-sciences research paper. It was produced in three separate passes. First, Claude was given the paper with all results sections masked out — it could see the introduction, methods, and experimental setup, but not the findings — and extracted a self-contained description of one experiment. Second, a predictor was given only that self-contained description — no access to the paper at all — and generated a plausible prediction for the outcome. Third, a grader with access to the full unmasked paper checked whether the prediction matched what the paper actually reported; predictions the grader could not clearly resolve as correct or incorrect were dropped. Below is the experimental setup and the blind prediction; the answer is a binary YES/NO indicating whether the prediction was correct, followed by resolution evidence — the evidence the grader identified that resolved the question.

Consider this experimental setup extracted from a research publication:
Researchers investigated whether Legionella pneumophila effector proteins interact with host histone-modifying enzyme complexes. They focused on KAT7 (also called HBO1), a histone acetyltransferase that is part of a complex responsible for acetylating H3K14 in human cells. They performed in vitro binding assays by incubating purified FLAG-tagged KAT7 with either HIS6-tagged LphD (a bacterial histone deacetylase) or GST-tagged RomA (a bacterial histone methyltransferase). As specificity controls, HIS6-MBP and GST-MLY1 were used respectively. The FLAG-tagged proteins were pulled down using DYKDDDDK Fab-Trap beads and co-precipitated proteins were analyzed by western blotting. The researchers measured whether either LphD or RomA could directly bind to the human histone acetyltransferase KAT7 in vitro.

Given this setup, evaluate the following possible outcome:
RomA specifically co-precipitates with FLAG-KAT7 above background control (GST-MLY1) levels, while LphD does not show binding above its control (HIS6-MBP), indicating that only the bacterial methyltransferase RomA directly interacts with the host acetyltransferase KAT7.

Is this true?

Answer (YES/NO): NO